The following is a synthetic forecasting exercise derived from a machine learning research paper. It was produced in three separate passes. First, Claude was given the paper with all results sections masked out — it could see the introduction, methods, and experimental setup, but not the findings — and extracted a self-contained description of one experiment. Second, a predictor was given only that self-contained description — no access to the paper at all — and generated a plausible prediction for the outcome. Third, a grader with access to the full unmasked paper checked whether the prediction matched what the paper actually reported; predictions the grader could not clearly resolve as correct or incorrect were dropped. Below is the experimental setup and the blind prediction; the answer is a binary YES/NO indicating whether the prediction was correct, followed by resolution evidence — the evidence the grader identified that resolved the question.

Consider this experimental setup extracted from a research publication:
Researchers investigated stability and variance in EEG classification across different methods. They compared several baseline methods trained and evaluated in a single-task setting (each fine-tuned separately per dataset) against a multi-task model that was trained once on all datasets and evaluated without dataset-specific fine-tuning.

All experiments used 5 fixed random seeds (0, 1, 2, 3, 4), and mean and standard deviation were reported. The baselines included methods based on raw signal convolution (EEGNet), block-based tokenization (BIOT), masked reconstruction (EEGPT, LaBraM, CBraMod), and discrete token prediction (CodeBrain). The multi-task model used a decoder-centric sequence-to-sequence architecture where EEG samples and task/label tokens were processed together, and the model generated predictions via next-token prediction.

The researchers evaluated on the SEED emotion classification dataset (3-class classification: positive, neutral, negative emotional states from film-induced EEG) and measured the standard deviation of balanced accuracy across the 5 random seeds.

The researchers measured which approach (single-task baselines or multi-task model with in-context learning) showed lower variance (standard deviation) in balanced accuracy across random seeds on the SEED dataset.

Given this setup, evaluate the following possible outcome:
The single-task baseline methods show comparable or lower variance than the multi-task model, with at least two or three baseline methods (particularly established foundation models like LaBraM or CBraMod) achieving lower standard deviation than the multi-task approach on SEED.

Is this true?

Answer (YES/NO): NO